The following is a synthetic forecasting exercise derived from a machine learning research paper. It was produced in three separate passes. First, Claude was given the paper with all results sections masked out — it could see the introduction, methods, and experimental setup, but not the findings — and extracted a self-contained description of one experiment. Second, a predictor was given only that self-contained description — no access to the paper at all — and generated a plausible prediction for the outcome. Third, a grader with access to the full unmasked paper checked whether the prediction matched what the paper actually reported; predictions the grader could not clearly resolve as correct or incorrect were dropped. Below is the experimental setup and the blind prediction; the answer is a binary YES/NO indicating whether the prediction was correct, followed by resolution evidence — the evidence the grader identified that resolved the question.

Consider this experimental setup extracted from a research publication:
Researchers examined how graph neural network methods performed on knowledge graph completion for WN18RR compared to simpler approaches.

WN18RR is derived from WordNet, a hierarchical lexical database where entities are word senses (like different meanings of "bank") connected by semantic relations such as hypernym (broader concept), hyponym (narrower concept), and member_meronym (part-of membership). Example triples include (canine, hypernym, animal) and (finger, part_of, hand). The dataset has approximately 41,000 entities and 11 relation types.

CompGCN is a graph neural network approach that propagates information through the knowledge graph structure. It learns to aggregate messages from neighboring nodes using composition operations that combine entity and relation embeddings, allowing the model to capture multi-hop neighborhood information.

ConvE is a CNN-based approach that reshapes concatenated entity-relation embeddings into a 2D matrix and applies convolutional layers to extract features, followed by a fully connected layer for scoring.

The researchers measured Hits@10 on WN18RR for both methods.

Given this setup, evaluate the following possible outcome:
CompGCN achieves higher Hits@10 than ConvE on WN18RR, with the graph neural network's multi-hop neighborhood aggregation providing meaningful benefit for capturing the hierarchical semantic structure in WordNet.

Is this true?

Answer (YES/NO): YES